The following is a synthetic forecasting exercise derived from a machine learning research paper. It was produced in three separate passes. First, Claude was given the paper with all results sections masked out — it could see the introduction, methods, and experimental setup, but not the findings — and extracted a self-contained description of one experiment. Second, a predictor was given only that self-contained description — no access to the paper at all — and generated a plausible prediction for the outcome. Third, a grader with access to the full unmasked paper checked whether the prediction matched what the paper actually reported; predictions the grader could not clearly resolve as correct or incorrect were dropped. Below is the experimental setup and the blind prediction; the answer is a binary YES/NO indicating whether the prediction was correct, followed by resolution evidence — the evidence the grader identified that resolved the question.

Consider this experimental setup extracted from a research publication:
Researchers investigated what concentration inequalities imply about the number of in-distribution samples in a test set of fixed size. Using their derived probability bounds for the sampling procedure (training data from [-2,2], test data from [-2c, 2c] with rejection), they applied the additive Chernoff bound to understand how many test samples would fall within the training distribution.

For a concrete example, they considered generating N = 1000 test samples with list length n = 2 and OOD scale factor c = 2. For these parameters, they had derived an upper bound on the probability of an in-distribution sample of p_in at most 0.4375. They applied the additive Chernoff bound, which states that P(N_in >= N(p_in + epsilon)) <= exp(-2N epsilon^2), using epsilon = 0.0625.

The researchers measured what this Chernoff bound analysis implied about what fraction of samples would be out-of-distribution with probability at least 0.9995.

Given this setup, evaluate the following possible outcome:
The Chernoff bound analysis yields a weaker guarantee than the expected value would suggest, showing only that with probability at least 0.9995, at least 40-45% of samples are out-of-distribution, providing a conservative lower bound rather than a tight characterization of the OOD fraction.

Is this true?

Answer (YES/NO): NO